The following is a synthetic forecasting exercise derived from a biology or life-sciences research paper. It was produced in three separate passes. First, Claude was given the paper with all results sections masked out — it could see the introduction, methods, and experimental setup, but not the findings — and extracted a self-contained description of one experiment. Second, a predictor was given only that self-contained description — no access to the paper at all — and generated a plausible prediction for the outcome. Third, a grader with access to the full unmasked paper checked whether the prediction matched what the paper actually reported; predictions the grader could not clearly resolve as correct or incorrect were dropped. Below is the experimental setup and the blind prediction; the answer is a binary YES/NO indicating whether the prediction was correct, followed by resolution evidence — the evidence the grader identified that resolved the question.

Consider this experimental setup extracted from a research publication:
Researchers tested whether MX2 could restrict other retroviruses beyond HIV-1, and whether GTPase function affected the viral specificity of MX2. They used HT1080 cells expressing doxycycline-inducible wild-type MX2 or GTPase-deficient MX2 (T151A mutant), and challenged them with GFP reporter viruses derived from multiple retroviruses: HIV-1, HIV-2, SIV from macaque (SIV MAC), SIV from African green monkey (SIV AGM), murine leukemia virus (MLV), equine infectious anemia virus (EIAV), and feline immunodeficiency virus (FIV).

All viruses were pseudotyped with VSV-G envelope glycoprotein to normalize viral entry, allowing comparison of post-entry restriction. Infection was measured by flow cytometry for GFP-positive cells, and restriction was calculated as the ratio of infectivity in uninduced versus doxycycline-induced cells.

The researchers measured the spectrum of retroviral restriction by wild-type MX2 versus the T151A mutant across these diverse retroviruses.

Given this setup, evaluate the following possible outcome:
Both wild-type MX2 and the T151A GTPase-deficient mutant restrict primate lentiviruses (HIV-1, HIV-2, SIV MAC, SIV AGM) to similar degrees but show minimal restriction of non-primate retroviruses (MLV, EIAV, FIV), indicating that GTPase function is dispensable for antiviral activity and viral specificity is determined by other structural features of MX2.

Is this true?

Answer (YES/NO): NO